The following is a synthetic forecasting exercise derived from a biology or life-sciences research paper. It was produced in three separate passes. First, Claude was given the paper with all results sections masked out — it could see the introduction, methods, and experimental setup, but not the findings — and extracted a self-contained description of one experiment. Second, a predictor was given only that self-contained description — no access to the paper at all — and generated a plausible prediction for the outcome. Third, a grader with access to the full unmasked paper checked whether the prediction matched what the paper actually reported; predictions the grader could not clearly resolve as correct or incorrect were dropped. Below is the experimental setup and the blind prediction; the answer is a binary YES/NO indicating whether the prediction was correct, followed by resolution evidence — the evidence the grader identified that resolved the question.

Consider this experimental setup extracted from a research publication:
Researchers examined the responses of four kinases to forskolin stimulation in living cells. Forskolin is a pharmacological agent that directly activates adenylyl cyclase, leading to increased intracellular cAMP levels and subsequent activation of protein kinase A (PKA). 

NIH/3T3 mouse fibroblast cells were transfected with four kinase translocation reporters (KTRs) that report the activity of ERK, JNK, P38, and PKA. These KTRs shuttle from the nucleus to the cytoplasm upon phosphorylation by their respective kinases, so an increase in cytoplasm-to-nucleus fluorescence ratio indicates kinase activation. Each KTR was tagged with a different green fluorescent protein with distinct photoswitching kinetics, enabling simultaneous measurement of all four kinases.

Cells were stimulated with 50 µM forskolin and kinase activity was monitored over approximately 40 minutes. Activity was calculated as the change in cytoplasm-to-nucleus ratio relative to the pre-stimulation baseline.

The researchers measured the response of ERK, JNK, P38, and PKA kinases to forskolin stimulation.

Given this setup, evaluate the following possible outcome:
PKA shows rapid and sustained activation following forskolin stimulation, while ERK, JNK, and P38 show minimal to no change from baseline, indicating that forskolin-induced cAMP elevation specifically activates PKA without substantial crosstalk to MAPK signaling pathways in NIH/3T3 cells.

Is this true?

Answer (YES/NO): NO